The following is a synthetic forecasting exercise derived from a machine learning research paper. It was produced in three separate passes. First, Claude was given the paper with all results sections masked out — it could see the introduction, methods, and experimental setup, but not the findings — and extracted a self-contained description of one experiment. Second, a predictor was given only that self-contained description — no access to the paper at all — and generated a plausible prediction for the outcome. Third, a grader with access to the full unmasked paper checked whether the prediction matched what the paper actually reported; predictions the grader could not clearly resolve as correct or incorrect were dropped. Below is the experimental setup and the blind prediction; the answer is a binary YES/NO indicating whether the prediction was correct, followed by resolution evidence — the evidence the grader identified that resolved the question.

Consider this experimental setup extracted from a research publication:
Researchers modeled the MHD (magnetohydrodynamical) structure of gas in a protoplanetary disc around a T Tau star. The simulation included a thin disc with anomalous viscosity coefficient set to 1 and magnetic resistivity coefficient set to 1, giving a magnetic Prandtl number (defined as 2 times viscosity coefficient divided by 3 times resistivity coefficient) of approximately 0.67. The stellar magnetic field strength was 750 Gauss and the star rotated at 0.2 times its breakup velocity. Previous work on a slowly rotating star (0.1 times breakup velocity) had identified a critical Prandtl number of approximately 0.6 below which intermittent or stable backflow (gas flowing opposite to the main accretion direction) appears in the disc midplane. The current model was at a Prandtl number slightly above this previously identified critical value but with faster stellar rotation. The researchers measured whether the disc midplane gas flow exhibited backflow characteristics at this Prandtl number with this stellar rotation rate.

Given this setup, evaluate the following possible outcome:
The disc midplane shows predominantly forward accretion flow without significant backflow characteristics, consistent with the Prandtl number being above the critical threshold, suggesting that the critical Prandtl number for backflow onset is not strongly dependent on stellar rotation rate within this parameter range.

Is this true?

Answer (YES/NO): NO